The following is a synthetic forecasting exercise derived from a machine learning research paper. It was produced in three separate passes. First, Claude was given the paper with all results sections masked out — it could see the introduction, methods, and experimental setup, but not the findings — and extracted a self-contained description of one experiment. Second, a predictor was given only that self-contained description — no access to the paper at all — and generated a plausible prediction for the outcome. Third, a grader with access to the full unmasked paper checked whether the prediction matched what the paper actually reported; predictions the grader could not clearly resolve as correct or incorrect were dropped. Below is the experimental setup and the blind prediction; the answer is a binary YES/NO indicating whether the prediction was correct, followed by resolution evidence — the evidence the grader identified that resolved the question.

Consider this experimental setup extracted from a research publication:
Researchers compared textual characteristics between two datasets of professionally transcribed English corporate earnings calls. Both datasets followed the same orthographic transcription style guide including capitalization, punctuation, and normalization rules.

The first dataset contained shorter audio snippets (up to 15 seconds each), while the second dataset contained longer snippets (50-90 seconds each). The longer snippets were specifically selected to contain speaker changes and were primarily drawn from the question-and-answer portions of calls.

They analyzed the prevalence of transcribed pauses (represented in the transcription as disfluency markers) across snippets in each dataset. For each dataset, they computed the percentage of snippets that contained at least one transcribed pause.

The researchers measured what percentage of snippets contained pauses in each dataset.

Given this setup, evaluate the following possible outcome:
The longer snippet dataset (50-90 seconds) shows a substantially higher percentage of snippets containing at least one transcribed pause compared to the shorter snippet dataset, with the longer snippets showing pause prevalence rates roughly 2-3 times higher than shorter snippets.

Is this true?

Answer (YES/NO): NO